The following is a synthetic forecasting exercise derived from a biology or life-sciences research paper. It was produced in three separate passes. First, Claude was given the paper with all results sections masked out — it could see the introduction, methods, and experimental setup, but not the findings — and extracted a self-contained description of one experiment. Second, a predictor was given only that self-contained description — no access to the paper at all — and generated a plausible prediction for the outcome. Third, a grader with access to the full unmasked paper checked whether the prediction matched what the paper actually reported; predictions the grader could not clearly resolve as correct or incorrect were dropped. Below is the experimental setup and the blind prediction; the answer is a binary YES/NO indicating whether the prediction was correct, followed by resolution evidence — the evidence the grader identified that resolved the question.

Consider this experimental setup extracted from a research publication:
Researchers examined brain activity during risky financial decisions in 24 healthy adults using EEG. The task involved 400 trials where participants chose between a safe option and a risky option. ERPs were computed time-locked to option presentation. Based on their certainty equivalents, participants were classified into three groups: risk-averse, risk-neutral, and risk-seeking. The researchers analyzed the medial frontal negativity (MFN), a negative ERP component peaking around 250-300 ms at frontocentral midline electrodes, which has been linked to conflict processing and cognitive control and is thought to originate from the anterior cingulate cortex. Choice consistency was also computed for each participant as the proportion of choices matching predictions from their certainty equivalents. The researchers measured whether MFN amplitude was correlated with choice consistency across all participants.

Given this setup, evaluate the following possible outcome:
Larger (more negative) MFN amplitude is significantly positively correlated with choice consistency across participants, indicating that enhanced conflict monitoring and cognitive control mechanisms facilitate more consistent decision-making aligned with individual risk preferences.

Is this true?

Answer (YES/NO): NO